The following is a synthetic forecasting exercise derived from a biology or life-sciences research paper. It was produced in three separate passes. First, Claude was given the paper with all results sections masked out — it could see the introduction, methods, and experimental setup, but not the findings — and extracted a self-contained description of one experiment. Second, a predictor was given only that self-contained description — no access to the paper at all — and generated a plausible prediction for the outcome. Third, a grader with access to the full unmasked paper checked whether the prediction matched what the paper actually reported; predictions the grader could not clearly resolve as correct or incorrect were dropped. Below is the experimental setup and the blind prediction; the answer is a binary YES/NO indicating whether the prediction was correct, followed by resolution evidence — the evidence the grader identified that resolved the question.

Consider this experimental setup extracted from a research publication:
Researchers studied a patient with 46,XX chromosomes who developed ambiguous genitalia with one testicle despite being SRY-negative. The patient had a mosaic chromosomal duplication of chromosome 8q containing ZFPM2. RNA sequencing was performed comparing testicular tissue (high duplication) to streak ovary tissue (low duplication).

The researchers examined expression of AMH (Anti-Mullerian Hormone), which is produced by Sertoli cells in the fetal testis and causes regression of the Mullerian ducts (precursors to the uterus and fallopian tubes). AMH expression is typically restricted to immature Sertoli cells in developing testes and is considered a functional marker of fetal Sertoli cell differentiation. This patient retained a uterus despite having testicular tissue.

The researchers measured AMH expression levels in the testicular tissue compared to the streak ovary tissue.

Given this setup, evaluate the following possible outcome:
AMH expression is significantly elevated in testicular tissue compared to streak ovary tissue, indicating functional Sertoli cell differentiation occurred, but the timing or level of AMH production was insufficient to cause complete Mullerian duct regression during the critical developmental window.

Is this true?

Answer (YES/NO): NO